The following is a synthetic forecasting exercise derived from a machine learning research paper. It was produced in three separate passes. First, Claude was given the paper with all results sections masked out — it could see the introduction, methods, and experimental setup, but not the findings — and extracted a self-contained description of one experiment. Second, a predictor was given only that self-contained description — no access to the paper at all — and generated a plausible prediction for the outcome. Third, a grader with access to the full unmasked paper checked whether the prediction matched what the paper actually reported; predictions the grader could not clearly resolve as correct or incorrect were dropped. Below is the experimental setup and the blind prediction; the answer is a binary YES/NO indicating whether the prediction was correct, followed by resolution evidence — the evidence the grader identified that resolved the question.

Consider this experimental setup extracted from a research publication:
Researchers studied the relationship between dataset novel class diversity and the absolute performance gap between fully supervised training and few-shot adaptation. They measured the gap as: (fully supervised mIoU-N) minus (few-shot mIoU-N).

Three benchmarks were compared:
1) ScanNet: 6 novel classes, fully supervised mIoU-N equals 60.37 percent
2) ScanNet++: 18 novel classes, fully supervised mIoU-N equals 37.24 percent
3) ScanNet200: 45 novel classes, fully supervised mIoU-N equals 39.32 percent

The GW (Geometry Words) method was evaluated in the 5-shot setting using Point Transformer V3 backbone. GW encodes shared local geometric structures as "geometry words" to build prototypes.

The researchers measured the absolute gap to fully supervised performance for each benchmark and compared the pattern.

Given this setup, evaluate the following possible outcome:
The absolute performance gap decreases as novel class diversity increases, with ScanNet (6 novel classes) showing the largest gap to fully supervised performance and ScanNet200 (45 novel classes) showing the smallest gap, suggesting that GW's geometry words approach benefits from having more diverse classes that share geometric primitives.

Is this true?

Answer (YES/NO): NO